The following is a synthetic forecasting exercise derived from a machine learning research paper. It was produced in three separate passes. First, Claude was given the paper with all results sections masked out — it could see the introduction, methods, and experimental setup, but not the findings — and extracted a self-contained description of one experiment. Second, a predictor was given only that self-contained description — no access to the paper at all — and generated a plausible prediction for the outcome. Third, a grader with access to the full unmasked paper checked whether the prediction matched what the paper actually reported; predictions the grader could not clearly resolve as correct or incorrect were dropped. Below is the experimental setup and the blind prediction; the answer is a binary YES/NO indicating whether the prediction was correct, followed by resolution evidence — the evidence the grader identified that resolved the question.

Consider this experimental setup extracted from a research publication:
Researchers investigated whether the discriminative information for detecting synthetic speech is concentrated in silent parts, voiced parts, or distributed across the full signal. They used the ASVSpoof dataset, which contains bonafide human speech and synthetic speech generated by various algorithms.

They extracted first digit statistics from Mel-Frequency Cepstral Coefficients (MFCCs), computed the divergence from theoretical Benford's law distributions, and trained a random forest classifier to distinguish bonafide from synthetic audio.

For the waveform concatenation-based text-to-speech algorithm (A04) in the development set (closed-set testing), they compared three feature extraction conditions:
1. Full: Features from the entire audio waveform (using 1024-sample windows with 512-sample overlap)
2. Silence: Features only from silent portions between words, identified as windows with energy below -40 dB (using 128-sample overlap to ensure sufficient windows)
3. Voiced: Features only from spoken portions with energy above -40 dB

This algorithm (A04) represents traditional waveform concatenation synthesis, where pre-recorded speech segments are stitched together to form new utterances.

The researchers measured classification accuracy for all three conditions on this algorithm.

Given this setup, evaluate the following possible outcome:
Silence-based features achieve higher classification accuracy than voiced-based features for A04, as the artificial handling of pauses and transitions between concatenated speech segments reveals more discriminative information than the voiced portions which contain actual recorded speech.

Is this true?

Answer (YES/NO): YES